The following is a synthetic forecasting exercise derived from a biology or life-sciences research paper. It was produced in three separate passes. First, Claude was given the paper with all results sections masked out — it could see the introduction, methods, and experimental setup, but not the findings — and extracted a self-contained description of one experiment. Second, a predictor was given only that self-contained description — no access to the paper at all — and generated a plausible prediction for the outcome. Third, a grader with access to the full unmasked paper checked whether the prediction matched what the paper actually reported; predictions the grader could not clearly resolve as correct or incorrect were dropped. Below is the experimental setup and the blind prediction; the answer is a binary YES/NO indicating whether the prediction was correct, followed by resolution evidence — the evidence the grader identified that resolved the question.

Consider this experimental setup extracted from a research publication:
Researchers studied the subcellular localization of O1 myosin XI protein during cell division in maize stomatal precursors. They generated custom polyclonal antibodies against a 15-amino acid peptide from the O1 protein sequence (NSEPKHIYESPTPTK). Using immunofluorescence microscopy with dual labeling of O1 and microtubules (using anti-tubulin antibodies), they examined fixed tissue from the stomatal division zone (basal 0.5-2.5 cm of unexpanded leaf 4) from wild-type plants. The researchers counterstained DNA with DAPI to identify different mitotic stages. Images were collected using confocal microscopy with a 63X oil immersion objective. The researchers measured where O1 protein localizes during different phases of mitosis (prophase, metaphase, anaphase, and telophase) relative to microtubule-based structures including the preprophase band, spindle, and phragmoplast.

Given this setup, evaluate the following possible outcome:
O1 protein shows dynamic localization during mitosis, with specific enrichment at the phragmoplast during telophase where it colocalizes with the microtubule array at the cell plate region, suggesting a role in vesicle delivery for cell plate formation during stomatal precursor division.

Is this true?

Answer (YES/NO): NO